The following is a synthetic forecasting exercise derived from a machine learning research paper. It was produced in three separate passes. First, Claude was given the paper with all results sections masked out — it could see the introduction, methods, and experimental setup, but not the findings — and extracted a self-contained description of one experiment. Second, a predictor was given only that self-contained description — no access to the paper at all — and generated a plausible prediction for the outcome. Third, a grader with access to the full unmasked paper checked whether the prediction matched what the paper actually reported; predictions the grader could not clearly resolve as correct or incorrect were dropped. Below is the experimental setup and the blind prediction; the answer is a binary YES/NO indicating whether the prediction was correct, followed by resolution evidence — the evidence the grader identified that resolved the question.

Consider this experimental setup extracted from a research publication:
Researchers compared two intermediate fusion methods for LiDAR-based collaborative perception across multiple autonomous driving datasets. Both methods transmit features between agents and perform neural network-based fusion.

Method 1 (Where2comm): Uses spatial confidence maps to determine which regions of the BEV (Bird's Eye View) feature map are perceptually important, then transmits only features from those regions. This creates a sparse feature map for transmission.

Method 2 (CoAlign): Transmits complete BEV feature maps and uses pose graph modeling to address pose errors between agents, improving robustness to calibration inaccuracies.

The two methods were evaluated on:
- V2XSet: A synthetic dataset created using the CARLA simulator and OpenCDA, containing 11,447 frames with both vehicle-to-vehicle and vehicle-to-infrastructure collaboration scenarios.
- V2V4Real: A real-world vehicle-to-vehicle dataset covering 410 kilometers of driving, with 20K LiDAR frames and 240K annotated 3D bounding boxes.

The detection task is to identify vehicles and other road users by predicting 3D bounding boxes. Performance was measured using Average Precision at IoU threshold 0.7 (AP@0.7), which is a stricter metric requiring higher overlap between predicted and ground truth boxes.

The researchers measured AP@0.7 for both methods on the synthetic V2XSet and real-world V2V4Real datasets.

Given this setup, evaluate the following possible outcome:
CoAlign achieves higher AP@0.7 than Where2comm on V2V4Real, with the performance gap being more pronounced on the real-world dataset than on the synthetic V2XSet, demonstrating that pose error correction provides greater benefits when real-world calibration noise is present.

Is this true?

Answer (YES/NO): YES